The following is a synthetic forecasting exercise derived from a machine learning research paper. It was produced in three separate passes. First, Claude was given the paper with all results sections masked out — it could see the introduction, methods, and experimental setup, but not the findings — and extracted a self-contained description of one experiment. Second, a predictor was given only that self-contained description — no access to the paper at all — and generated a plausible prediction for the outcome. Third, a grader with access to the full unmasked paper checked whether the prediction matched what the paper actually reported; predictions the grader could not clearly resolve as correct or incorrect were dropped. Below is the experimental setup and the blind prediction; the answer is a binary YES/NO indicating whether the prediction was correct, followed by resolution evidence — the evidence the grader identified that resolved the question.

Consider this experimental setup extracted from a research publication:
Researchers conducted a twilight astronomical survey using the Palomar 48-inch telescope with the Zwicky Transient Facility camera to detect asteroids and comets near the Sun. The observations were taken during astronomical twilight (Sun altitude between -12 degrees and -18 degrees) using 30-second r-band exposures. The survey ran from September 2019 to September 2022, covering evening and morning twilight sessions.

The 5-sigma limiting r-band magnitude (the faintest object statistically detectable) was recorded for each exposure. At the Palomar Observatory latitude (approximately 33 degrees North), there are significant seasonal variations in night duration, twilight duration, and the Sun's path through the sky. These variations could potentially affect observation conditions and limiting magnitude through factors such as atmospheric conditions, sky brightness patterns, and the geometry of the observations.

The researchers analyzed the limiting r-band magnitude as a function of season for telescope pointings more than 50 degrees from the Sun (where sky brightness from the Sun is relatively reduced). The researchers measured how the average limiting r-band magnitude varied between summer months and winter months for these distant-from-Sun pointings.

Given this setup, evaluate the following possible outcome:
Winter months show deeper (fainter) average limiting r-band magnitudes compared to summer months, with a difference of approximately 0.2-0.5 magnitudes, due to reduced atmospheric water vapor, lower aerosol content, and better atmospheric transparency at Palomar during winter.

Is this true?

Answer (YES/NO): NO